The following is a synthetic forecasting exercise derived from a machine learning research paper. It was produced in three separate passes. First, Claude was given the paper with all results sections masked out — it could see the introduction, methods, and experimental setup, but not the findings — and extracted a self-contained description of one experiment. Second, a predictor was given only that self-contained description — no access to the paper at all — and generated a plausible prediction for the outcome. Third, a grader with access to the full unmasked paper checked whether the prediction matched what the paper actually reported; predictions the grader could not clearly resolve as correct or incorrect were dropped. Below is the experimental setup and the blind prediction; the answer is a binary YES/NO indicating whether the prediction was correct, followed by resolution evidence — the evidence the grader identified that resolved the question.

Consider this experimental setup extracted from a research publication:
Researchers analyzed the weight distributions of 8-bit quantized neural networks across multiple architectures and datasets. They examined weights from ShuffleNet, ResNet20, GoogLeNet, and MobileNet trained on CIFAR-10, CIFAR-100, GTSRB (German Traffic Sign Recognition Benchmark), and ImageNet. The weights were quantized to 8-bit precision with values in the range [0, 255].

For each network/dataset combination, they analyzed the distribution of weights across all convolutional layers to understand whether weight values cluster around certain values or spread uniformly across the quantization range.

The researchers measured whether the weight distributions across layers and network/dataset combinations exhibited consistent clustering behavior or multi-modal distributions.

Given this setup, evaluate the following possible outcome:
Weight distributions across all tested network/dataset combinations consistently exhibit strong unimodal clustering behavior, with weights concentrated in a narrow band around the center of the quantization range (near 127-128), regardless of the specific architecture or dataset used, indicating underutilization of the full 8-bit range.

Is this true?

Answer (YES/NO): NO